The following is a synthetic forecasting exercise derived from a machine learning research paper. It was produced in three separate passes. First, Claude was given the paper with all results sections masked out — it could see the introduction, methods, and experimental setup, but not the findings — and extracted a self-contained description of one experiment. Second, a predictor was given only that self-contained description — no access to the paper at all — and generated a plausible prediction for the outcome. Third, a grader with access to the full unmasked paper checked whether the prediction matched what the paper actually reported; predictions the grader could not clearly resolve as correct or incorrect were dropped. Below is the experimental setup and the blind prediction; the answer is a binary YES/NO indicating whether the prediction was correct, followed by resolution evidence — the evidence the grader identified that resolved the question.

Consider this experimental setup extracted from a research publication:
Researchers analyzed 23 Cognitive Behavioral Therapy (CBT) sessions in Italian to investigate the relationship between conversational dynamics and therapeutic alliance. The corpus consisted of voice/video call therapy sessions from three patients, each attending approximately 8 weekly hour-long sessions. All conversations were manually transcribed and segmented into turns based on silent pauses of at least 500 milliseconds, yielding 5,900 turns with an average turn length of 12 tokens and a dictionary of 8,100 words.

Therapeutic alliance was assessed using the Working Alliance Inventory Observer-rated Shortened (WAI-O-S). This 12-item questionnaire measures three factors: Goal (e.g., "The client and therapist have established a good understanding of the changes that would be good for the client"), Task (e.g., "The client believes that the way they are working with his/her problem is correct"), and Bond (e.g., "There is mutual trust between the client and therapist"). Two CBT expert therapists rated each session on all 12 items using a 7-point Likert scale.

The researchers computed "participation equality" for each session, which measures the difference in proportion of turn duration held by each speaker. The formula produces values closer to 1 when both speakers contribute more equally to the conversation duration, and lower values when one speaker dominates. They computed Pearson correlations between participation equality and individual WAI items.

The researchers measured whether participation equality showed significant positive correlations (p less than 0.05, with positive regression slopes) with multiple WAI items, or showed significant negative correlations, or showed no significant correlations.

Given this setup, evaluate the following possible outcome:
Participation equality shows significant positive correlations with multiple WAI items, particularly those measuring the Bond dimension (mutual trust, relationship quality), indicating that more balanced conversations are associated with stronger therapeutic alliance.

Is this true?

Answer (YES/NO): NO